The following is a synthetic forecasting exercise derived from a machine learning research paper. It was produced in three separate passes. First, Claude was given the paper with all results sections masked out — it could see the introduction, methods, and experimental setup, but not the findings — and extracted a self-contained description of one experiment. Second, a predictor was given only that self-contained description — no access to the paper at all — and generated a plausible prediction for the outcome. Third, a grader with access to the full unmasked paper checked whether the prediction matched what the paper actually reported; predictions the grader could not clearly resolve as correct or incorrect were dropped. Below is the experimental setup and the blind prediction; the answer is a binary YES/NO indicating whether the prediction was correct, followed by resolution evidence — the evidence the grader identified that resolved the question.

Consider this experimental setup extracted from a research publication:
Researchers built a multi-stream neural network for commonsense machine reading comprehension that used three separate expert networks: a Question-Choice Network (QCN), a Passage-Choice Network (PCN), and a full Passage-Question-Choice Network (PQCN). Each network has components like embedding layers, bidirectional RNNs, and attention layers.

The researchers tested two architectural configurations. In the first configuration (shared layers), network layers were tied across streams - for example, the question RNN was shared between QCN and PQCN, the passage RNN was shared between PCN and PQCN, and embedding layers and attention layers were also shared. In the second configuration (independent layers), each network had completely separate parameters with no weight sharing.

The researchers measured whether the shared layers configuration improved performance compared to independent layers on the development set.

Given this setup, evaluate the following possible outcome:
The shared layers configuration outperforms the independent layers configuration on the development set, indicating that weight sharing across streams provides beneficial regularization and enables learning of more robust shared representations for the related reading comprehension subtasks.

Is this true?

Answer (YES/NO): NO